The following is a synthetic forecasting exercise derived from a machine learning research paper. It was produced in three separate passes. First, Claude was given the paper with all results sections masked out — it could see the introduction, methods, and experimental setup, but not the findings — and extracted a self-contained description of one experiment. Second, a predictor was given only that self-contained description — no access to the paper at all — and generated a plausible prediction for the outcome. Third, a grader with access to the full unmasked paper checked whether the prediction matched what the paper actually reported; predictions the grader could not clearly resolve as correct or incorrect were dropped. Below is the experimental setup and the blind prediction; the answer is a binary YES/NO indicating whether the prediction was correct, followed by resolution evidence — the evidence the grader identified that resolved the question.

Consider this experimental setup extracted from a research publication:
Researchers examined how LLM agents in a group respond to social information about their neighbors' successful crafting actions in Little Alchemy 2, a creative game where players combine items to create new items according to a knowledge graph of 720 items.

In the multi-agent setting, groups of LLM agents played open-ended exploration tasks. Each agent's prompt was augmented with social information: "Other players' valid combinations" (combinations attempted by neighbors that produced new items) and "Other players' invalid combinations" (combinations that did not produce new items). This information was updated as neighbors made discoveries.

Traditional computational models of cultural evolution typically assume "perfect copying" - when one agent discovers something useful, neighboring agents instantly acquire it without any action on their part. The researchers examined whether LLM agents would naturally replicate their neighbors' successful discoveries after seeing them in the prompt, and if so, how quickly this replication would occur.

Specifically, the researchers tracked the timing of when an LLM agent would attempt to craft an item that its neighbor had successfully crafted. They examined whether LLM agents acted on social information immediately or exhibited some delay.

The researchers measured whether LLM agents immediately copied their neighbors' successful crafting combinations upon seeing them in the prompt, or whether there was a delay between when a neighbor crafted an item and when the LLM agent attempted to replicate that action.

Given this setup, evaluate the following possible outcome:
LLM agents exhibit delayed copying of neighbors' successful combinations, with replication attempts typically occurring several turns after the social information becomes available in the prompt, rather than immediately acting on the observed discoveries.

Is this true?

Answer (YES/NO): YES